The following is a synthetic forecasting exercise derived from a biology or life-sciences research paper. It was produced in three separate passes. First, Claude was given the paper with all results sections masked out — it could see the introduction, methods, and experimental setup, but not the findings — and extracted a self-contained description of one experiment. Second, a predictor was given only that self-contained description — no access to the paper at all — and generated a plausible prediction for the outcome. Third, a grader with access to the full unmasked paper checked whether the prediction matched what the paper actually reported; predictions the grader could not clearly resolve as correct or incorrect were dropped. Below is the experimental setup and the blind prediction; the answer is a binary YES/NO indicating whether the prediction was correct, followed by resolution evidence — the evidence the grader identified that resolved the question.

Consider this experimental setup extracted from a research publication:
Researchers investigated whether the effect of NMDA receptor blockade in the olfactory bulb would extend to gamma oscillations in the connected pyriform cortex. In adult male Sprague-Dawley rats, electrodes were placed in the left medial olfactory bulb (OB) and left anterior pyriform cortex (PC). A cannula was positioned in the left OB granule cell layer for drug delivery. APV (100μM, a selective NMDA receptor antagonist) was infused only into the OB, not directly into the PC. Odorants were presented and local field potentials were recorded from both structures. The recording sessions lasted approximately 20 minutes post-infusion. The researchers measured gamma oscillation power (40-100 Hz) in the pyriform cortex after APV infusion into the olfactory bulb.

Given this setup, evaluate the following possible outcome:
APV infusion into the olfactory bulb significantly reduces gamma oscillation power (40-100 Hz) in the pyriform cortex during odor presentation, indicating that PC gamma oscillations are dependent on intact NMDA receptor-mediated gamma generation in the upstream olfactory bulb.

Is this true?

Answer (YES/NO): YES